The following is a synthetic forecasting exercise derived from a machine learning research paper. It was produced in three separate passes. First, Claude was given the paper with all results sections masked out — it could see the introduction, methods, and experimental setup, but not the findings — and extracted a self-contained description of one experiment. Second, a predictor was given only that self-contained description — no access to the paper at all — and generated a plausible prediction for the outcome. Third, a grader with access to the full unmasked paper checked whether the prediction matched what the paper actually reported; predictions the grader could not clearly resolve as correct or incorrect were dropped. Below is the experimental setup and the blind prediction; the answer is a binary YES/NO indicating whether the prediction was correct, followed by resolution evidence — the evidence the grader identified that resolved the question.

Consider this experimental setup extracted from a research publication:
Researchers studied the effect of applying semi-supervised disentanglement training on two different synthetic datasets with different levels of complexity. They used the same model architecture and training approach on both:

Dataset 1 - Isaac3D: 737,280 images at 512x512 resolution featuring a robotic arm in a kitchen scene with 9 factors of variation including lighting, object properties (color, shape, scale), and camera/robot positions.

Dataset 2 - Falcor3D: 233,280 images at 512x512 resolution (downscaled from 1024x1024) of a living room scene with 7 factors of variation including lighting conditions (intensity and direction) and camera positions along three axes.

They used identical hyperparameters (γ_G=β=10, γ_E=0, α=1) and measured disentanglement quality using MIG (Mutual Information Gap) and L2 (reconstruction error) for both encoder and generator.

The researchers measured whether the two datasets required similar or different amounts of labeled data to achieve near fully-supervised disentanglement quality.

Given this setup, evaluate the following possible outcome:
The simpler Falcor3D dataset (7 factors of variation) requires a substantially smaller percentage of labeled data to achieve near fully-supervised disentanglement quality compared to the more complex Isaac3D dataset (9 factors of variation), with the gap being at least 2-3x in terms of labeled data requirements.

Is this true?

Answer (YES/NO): NO